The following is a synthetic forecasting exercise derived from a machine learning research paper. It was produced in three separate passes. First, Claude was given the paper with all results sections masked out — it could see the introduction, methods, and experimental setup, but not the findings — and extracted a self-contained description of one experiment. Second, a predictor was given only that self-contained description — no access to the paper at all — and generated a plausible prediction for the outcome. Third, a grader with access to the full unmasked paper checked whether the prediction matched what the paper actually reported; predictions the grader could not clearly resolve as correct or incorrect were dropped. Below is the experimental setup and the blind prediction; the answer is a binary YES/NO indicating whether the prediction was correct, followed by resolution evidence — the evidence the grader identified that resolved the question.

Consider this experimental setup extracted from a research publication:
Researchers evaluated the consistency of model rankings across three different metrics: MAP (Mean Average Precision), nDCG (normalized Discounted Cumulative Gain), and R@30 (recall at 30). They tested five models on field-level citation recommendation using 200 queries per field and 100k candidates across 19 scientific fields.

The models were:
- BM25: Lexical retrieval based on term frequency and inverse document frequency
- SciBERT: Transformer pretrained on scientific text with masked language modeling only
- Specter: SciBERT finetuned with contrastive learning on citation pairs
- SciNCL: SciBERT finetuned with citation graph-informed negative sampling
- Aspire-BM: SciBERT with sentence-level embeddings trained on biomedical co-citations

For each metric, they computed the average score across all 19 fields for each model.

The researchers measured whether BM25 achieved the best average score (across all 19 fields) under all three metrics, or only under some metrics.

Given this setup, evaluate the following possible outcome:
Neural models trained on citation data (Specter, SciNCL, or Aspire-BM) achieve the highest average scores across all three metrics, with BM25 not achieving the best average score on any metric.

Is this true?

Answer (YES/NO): NO